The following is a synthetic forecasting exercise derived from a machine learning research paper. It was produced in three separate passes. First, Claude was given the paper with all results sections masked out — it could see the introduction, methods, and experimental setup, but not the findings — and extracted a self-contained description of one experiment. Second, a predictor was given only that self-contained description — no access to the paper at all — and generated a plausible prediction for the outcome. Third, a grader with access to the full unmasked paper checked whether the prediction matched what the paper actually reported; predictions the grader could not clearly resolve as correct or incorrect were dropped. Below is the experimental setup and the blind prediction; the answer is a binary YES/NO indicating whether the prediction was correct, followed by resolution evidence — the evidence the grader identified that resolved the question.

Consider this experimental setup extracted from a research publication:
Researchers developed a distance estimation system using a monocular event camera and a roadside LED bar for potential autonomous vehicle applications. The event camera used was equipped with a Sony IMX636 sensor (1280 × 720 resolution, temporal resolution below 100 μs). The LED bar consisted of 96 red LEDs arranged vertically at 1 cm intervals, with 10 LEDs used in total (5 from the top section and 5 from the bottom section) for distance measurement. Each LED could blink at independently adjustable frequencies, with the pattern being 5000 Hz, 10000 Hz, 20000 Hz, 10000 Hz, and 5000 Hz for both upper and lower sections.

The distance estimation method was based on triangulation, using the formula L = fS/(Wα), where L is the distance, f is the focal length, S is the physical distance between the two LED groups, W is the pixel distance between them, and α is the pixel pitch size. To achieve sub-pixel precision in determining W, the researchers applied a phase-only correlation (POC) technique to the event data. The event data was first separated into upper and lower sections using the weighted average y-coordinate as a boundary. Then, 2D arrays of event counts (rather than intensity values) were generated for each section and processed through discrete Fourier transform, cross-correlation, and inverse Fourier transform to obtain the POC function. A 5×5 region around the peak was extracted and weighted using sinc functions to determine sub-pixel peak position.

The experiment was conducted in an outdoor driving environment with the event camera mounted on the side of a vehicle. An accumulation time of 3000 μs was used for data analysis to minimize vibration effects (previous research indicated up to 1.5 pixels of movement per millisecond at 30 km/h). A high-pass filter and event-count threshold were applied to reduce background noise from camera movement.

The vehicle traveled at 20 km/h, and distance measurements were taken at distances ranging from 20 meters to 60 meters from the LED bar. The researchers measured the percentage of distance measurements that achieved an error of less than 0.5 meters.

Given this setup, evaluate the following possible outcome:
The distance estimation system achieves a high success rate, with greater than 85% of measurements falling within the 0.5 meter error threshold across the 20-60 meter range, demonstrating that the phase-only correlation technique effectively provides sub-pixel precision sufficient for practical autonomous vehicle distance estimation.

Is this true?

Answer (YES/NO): YES